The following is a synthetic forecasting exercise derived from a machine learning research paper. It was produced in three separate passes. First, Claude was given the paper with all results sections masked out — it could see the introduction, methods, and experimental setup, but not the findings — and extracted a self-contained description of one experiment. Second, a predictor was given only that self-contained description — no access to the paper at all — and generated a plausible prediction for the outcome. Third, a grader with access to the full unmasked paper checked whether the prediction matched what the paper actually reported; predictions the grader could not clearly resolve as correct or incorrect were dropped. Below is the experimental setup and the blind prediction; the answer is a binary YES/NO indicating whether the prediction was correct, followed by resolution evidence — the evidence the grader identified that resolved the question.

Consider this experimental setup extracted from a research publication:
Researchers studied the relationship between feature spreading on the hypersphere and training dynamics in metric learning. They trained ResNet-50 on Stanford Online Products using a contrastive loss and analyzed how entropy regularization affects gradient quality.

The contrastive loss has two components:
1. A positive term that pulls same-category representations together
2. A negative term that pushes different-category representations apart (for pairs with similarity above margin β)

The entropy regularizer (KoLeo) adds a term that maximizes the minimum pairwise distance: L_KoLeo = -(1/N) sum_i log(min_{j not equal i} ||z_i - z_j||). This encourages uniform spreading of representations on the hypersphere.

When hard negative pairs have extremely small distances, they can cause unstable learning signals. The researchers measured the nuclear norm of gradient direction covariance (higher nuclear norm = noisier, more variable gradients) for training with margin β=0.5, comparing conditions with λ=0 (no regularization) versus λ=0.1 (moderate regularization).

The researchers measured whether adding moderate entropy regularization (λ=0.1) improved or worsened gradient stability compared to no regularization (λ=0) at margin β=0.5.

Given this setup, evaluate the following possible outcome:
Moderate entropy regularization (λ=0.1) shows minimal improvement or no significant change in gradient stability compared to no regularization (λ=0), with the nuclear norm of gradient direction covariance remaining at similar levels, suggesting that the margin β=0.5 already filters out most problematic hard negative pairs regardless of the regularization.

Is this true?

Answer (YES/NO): NO